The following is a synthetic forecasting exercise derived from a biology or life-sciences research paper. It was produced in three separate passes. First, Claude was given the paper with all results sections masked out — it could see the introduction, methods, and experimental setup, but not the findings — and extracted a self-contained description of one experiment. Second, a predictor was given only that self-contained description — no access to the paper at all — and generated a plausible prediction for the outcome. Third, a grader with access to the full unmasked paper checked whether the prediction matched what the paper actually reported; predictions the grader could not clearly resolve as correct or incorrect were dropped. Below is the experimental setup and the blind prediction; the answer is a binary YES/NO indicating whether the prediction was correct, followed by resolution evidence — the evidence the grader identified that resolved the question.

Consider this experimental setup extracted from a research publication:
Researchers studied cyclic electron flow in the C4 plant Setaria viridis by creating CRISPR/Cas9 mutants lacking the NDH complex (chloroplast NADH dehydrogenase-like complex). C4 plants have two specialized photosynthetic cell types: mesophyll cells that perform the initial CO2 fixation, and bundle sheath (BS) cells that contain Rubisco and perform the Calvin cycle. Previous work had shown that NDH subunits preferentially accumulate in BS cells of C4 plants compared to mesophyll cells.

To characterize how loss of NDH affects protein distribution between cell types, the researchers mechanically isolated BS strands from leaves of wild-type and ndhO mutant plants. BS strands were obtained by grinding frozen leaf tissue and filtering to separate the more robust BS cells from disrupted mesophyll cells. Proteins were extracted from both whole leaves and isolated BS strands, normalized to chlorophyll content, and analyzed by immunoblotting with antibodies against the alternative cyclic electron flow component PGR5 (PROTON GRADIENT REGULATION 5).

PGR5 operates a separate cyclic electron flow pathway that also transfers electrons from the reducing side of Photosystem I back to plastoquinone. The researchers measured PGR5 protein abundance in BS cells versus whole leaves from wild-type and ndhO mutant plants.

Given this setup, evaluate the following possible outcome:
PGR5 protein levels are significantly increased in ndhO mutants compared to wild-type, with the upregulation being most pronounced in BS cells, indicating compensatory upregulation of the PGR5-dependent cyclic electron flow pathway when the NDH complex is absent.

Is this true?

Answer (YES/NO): NO